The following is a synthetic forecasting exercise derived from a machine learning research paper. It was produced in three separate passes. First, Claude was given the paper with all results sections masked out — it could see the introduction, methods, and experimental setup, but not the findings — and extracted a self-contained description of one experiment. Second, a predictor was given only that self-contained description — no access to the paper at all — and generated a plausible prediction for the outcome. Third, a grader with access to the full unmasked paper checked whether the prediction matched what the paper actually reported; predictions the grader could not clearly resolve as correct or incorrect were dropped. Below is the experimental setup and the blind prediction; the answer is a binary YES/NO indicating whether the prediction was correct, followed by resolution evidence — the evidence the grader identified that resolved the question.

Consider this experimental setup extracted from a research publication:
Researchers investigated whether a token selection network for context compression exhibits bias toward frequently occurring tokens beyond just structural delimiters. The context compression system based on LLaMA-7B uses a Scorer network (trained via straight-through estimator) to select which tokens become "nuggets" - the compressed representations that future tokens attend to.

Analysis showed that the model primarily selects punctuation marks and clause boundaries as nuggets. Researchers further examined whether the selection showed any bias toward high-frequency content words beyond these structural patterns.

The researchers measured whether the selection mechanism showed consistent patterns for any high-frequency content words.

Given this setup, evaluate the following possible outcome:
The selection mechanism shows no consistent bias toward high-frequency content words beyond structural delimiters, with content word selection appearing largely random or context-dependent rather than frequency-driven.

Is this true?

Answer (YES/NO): NO